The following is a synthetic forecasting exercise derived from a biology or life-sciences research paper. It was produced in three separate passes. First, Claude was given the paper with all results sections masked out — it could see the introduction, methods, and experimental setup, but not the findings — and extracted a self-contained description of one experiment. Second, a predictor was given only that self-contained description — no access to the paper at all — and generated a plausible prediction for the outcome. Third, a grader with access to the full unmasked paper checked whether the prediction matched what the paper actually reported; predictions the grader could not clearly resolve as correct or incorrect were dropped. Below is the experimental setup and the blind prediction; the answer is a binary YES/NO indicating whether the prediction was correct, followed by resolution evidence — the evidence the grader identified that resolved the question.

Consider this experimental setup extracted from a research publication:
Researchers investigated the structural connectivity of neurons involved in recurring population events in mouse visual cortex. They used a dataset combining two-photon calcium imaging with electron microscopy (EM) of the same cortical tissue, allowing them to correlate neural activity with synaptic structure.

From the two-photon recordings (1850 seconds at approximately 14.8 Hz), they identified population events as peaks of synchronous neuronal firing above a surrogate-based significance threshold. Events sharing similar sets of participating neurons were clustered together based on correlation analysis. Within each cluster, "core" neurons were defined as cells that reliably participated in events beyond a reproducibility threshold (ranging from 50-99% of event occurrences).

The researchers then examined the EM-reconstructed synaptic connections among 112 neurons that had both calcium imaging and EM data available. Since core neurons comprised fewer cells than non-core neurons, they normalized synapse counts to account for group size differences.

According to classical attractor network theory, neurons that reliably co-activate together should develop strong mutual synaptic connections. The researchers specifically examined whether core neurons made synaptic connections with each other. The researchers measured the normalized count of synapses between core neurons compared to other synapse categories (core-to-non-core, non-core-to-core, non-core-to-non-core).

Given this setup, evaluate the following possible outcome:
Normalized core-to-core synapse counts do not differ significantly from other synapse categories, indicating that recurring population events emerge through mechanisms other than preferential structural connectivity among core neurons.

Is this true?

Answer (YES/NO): NO